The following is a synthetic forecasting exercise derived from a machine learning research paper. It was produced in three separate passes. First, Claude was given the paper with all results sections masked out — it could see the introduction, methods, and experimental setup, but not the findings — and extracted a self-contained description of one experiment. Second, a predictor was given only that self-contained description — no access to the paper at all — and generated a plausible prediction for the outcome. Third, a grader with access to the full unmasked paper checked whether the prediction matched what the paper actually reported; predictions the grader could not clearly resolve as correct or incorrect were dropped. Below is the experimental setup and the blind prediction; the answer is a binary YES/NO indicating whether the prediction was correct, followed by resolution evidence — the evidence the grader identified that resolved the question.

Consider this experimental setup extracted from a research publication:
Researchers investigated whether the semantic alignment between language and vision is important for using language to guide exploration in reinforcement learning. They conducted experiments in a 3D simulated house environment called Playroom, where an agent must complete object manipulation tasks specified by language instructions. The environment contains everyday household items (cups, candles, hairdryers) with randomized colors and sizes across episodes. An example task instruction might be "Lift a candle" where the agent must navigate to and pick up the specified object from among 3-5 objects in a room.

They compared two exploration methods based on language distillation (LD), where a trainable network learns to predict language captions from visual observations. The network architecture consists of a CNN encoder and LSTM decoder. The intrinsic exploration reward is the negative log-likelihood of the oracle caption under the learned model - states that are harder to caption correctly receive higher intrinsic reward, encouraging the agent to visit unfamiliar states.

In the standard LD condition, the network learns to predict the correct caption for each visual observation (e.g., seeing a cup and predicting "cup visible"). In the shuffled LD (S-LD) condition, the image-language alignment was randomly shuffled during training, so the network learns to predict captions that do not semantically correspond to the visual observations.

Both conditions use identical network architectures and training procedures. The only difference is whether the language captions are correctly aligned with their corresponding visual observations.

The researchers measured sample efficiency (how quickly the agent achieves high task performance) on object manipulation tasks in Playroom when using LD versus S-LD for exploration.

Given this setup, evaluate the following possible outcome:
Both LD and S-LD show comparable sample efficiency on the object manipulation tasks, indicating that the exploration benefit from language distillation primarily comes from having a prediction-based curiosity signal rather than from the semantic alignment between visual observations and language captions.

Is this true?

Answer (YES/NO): NO